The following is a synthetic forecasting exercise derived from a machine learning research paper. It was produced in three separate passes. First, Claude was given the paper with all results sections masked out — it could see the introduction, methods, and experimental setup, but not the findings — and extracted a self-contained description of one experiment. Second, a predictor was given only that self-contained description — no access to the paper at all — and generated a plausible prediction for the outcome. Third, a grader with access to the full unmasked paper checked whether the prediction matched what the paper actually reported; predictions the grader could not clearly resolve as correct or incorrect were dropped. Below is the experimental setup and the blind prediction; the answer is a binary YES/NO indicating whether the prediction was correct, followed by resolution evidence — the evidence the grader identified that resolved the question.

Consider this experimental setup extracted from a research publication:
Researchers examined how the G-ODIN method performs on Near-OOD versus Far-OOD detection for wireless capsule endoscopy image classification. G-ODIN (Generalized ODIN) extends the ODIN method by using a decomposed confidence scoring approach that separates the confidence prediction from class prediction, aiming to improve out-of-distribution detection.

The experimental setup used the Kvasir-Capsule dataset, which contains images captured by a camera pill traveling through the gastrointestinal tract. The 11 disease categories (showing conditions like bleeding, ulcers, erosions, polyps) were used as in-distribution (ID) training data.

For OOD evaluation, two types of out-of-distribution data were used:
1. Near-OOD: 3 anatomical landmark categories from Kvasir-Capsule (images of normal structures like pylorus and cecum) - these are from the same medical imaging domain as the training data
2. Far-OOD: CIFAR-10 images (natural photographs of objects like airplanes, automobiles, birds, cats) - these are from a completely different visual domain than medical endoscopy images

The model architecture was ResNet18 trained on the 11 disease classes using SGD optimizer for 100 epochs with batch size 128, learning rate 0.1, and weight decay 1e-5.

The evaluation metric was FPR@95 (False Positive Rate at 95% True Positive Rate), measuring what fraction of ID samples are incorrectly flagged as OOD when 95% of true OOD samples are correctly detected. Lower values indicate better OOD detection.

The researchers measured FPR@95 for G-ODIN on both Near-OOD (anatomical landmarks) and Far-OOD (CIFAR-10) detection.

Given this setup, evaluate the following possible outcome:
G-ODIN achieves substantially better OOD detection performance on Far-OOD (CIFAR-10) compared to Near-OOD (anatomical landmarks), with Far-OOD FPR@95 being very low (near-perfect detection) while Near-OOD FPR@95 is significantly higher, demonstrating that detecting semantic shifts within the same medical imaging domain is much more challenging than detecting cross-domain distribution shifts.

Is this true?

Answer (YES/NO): YES